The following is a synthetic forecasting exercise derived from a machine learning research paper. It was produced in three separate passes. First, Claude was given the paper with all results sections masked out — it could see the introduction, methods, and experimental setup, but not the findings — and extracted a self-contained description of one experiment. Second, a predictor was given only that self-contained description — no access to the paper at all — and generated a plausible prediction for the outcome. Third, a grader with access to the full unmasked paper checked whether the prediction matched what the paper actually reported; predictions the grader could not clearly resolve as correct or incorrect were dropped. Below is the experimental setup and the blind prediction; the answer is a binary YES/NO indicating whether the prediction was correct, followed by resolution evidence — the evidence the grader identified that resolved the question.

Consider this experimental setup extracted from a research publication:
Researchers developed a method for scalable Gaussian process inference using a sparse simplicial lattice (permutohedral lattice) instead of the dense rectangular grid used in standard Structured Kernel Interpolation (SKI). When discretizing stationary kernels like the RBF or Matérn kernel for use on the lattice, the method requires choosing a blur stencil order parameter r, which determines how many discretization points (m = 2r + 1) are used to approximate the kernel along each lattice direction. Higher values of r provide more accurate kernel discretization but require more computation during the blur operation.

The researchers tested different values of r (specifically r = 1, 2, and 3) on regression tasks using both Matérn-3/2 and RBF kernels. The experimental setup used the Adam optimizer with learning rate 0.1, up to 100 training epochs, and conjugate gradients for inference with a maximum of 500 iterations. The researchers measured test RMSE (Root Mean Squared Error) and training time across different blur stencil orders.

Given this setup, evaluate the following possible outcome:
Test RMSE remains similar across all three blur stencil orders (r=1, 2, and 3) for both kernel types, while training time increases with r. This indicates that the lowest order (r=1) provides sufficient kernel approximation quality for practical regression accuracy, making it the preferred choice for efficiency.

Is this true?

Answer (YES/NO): YES